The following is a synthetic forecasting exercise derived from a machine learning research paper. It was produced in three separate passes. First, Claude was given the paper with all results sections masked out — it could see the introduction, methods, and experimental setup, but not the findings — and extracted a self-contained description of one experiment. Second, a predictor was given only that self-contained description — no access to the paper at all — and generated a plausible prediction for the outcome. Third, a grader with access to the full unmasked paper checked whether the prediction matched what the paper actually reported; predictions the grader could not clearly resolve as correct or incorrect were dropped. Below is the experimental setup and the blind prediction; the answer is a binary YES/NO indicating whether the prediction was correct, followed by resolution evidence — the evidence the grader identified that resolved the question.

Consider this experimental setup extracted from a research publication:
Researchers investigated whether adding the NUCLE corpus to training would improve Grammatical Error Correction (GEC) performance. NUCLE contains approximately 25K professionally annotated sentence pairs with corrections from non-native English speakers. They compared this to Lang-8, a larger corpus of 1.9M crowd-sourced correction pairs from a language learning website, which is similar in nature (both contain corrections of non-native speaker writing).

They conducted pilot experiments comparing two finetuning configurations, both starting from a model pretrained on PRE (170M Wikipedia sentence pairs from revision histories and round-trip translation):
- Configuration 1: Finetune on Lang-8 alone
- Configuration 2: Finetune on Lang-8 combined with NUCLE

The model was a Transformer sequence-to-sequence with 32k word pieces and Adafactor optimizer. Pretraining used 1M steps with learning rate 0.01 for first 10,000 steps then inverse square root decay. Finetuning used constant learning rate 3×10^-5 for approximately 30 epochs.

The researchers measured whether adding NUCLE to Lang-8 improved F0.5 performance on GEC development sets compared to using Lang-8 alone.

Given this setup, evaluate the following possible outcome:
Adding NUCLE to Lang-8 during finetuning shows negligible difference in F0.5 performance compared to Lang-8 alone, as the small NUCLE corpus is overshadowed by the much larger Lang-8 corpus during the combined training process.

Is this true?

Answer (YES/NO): YES